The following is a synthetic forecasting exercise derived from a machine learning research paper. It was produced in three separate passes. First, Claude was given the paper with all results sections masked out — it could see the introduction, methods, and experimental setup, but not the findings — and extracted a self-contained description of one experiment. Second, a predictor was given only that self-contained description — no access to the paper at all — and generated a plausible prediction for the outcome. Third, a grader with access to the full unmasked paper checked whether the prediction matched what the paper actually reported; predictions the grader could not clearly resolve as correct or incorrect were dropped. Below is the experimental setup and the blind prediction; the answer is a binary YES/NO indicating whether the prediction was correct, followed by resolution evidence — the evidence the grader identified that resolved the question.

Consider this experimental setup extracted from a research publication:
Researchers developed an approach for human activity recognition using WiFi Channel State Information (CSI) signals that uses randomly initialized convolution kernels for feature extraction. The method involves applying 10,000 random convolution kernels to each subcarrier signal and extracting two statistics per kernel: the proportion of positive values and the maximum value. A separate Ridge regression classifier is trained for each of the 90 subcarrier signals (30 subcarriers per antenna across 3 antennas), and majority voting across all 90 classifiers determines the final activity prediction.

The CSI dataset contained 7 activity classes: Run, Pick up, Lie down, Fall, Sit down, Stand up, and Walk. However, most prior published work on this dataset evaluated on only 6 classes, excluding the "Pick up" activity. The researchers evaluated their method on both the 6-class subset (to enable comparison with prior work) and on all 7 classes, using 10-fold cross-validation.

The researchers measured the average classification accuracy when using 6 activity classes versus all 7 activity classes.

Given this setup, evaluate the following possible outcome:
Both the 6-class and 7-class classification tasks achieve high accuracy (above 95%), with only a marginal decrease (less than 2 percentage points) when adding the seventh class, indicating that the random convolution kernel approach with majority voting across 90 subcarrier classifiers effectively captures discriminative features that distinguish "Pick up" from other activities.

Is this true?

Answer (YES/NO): NO